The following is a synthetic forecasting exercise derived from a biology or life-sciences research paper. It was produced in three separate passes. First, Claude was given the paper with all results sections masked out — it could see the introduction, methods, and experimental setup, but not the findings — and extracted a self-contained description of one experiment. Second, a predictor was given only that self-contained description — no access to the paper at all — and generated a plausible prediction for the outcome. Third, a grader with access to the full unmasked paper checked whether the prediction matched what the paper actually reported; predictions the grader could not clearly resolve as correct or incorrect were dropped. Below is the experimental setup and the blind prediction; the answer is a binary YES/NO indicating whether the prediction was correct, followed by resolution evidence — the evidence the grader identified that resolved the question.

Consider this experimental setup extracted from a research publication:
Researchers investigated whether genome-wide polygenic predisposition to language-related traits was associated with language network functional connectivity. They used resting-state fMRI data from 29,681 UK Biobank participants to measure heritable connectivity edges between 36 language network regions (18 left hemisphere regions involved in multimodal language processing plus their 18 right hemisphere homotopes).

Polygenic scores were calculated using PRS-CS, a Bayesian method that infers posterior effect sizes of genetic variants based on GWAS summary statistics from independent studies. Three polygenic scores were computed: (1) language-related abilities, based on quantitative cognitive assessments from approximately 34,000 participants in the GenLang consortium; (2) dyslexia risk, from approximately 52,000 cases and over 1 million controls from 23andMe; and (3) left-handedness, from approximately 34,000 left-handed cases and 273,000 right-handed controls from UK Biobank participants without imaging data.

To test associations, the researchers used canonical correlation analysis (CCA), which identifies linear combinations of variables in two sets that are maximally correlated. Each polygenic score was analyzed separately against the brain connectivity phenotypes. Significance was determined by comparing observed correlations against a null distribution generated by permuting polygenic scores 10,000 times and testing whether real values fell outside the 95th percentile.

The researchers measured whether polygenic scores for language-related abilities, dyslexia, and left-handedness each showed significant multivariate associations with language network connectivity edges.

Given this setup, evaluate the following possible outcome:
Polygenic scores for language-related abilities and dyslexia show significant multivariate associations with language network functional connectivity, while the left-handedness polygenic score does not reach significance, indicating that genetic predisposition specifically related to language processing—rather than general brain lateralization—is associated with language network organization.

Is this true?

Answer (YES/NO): NO